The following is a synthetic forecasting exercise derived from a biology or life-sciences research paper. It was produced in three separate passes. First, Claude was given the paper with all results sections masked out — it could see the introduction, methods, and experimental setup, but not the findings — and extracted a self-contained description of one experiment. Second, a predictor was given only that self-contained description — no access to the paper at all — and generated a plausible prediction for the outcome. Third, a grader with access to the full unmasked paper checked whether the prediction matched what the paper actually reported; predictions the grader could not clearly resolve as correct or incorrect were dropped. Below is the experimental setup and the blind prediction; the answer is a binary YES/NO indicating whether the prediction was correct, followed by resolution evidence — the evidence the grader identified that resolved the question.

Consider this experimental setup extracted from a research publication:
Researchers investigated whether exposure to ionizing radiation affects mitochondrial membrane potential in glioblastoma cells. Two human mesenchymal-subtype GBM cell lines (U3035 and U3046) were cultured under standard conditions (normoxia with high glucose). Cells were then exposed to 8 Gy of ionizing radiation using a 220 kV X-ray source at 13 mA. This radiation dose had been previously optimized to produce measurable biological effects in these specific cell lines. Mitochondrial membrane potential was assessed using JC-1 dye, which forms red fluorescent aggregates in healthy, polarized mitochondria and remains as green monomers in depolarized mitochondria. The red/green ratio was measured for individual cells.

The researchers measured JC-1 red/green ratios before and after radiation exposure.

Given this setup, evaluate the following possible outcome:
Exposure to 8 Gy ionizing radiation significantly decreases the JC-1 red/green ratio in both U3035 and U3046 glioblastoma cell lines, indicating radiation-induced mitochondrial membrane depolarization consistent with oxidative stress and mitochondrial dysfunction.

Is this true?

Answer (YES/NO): YES